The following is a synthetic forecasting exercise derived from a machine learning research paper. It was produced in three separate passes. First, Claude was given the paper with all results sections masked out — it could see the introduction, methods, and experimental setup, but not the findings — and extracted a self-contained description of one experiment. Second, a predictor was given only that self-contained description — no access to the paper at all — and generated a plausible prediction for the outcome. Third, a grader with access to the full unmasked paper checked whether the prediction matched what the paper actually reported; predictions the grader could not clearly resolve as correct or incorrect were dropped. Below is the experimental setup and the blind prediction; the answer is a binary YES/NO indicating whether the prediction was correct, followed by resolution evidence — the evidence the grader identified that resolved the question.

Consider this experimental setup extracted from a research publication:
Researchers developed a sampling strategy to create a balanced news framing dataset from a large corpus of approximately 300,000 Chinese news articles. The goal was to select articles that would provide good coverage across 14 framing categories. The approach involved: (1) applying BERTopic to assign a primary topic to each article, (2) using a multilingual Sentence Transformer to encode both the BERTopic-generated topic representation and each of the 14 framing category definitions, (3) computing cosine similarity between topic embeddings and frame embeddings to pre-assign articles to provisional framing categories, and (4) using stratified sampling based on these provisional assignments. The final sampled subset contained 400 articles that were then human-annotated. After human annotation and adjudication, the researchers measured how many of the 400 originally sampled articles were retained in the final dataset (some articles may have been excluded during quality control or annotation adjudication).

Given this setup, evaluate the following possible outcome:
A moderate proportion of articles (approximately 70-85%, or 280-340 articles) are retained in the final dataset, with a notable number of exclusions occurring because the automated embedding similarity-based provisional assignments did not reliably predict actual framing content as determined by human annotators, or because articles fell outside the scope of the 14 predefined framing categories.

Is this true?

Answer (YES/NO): NO